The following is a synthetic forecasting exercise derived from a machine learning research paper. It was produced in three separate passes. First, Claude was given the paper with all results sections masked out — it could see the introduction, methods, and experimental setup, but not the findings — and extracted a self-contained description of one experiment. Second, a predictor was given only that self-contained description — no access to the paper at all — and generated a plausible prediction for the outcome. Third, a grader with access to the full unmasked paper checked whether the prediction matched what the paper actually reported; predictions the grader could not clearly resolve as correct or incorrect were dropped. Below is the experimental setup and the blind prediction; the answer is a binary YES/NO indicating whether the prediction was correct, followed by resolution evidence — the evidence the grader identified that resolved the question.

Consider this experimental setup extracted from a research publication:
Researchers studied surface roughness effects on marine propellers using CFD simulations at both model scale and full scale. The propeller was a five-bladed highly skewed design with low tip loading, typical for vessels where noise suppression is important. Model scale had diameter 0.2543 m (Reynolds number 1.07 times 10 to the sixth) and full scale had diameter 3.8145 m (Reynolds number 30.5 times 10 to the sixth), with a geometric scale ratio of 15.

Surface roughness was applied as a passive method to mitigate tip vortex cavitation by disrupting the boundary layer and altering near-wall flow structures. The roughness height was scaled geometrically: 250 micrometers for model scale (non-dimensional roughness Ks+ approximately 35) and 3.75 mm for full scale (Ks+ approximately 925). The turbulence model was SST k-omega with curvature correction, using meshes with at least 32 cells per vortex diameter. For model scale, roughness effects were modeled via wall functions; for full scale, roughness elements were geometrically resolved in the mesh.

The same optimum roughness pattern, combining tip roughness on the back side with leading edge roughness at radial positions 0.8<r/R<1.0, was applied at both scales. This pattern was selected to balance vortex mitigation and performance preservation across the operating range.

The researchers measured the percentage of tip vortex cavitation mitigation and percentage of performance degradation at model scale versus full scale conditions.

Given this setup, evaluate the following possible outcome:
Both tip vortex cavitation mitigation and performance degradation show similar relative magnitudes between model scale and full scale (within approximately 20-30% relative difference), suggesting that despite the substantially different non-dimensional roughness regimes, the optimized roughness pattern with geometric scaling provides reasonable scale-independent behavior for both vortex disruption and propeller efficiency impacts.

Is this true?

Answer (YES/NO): NO